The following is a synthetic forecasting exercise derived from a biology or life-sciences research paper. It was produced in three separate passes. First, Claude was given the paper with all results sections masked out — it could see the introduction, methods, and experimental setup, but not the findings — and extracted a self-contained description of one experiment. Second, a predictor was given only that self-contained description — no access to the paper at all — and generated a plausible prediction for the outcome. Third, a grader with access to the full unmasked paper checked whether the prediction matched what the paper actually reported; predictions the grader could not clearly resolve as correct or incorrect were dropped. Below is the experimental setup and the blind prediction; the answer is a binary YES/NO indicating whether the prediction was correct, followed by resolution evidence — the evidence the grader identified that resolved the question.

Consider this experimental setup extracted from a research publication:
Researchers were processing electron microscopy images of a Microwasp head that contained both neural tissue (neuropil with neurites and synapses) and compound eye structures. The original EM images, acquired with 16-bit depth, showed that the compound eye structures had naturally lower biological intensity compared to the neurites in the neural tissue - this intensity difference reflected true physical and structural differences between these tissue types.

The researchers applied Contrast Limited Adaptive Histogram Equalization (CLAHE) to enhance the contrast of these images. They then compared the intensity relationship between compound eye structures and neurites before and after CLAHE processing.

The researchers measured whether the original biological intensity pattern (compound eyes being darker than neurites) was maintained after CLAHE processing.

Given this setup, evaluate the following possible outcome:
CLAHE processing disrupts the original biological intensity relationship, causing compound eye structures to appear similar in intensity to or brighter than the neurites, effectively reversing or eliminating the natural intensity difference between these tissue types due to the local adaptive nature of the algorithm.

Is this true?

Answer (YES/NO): YES